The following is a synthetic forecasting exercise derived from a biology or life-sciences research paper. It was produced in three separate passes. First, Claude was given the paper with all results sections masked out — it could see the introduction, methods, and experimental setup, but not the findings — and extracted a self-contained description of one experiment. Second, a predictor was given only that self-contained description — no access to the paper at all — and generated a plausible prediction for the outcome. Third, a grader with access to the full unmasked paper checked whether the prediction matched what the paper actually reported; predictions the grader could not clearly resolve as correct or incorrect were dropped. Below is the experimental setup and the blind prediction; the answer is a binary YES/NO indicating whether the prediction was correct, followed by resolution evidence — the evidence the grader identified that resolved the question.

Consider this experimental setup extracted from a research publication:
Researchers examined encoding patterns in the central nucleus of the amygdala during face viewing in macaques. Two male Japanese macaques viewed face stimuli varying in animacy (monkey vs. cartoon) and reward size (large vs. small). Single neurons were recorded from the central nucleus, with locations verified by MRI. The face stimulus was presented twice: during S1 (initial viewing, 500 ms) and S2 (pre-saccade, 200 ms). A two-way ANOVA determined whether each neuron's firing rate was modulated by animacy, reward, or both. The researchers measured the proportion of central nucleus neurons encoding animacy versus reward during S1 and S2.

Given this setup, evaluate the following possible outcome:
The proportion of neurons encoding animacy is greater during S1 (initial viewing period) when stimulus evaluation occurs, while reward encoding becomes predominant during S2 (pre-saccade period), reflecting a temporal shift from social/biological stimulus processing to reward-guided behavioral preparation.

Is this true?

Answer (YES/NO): NO